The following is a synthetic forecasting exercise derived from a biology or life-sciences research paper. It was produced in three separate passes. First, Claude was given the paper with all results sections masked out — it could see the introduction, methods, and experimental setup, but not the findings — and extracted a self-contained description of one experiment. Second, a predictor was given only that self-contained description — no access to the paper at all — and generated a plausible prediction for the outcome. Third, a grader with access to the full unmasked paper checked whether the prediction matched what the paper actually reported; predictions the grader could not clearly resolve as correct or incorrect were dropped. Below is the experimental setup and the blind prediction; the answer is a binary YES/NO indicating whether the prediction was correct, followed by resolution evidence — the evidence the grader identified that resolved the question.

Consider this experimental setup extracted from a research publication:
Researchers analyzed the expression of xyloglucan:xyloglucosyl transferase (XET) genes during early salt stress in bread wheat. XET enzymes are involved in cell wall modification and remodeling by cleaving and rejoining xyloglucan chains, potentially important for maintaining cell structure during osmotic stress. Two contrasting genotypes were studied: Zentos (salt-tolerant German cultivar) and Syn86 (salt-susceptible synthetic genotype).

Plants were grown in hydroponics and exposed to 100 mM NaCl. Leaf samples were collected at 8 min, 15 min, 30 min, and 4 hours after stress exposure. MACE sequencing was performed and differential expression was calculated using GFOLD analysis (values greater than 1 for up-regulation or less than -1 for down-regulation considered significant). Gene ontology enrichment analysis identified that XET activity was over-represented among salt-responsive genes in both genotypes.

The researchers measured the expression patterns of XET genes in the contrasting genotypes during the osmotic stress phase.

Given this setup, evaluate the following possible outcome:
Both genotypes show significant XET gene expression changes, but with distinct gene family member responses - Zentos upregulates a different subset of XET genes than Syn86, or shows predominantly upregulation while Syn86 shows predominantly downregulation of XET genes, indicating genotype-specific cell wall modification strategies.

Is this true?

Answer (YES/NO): YES